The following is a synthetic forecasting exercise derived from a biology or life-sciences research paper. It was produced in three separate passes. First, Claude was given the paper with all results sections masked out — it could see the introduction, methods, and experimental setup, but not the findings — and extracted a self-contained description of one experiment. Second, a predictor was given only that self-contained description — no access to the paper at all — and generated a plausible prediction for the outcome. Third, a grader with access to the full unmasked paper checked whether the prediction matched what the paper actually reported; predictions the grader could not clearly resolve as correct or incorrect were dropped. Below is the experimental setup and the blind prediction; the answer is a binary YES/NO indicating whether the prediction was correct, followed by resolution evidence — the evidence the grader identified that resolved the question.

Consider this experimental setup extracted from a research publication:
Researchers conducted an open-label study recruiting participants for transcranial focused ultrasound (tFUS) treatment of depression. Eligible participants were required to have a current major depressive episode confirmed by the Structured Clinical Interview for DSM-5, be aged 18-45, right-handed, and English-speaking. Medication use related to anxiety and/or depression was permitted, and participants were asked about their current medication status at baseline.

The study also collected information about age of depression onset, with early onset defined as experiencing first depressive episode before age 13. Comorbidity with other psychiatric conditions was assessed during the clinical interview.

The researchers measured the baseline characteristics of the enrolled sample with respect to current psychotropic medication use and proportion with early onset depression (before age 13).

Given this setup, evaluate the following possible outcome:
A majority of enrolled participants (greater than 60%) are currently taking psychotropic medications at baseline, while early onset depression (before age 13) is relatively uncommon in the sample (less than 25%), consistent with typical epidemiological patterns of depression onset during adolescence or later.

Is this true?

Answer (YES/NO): NO